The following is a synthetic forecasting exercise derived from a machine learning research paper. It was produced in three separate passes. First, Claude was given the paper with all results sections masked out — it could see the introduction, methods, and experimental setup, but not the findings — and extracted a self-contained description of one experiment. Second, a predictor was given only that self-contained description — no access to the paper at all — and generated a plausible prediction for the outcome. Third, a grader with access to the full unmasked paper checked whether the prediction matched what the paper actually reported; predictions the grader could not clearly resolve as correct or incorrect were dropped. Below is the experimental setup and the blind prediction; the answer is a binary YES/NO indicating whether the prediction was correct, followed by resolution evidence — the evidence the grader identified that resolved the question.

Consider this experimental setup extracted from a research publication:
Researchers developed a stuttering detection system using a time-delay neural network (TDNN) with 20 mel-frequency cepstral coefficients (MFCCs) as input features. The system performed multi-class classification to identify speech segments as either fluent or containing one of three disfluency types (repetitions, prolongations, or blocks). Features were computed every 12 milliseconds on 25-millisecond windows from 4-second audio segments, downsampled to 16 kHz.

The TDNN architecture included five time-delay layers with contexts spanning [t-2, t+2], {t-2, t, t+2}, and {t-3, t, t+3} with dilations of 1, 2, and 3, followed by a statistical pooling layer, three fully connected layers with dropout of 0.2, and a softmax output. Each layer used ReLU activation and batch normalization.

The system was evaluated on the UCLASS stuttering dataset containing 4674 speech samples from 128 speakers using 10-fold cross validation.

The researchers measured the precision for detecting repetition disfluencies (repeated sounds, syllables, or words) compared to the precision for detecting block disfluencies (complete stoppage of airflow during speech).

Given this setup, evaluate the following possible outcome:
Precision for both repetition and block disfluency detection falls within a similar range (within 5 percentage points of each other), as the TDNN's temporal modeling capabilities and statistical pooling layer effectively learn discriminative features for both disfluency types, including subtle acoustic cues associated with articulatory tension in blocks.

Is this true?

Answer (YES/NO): NO